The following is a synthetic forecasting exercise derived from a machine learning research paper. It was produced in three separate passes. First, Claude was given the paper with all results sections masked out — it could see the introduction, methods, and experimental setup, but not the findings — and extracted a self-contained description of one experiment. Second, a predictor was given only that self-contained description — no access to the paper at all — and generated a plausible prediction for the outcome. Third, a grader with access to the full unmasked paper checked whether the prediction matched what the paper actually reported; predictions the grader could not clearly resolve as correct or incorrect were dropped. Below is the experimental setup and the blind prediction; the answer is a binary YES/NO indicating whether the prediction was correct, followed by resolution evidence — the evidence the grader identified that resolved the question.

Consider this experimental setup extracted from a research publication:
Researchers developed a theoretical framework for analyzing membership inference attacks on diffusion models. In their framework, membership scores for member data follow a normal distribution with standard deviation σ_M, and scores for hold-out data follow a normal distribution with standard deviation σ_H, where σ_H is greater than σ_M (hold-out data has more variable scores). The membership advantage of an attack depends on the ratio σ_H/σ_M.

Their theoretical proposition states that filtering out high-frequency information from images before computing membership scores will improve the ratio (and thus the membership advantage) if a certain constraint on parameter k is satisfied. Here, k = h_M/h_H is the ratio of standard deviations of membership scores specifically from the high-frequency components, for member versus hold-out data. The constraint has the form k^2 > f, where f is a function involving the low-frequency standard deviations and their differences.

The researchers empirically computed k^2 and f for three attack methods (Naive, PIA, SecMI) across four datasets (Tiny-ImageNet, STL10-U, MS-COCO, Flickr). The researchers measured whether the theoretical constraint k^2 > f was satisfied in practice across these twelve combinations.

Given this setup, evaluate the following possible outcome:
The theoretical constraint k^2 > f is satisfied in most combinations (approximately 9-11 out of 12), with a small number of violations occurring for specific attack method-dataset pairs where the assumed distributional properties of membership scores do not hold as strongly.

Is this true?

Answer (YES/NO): NO